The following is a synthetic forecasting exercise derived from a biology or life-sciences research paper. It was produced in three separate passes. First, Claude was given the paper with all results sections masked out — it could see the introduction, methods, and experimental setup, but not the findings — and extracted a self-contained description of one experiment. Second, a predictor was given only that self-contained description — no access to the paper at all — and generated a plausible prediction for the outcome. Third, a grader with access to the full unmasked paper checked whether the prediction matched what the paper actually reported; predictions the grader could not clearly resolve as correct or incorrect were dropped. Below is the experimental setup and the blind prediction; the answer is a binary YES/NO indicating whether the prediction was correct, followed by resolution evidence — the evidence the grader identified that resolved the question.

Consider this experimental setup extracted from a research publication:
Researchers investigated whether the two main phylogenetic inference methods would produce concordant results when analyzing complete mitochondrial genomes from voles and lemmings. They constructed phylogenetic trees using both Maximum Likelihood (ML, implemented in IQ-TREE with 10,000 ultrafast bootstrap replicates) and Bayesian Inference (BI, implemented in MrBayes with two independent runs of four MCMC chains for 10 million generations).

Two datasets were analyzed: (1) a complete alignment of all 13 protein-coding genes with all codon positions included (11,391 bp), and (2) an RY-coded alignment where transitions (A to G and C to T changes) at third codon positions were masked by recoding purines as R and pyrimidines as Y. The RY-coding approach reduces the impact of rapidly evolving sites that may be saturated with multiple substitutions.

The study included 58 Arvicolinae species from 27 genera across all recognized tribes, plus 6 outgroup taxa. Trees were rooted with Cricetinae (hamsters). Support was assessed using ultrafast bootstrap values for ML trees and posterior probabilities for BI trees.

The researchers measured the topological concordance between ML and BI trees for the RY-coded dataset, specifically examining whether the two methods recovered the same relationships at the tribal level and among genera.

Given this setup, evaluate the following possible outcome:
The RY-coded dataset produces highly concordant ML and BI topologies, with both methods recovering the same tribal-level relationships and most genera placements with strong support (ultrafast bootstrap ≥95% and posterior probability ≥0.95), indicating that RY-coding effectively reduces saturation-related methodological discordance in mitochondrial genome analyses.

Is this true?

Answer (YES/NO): YES